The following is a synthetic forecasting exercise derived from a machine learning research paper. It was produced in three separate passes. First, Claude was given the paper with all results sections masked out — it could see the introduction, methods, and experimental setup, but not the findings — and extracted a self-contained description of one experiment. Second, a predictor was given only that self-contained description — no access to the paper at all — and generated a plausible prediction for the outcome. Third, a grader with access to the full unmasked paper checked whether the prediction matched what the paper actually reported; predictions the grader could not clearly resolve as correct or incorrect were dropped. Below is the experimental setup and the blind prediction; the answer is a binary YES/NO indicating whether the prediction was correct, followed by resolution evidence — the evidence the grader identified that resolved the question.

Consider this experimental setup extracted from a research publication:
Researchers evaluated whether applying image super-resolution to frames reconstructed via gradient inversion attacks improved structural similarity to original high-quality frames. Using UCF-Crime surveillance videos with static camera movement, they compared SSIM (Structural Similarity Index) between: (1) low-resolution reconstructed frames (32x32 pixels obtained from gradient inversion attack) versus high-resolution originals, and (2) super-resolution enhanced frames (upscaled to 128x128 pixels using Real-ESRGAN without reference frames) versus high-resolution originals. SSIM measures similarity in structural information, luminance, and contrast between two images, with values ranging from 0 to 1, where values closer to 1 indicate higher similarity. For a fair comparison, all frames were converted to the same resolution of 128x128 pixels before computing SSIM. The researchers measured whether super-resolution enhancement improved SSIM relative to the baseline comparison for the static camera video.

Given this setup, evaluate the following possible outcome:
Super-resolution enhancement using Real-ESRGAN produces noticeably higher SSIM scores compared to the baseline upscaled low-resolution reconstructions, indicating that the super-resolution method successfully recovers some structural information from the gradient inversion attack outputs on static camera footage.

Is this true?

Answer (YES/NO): YES